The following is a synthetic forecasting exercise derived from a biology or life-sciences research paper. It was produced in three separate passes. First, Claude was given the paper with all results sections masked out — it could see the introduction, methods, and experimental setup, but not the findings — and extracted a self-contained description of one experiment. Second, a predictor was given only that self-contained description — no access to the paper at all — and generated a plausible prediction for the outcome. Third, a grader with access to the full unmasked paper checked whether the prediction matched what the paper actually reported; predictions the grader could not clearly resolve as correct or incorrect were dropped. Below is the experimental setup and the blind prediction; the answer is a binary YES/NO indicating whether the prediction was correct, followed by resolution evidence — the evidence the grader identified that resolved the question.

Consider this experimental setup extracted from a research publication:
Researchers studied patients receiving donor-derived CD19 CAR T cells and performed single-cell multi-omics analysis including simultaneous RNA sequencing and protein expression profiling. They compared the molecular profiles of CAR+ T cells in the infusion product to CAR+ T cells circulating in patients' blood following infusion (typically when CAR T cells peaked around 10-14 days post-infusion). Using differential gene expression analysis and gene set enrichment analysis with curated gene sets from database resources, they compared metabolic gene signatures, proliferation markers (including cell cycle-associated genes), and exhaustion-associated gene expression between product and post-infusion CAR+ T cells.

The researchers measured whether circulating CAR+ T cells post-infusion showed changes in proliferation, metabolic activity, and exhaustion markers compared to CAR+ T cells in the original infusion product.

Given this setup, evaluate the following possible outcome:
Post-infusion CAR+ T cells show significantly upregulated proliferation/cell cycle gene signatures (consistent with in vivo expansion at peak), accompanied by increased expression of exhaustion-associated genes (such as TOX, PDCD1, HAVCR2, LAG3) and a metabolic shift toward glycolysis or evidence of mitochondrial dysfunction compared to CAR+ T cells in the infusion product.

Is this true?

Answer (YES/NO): NO